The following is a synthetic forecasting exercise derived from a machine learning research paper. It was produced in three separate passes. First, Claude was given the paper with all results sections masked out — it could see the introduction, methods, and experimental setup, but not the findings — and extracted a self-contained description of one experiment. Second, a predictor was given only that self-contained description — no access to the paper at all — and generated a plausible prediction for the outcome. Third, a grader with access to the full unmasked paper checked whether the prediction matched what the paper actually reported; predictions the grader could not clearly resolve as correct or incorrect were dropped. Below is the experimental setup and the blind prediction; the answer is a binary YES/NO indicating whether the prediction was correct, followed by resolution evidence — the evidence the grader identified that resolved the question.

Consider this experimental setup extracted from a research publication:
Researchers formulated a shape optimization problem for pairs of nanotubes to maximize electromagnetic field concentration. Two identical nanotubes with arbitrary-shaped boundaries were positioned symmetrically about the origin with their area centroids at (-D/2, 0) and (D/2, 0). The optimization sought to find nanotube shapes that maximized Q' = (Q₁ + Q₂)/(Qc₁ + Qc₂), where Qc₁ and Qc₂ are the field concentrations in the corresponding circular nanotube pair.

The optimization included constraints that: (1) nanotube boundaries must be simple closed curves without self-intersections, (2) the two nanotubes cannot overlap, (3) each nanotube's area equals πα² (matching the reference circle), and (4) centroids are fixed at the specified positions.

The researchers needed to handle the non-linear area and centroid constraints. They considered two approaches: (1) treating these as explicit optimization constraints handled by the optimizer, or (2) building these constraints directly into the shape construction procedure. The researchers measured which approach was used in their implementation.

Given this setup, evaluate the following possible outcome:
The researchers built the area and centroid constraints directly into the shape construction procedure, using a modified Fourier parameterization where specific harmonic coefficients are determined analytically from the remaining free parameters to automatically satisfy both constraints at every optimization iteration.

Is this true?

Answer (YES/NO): NO